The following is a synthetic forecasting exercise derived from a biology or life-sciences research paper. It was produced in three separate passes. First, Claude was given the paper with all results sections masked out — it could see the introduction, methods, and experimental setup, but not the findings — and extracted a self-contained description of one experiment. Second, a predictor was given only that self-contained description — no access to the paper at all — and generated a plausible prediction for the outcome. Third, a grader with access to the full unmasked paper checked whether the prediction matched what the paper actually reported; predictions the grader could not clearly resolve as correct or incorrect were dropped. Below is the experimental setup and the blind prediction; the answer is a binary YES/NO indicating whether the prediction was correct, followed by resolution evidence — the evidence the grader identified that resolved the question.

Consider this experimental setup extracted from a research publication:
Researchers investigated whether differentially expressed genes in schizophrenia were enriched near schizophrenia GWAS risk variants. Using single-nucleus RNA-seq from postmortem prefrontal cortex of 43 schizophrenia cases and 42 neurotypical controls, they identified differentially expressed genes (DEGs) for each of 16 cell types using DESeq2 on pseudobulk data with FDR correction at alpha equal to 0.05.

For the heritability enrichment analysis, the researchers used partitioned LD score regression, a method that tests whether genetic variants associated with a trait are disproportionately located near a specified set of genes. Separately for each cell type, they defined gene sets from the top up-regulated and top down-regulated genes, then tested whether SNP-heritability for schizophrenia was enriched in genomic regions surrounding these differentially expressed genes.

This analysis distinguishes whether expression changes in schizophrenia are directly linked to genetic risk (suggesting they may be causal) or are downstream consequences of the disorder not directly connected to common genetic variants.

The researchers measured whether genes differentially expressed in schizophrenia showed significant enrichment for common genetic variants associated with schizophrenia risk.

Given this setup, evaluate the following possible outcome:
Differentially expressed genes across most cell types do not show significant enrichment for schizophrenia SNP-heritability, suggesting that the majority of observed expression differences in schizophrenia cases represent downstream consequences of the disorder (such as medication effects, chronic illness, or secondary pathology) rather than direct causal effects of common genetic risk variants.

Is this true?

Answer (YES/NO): NO